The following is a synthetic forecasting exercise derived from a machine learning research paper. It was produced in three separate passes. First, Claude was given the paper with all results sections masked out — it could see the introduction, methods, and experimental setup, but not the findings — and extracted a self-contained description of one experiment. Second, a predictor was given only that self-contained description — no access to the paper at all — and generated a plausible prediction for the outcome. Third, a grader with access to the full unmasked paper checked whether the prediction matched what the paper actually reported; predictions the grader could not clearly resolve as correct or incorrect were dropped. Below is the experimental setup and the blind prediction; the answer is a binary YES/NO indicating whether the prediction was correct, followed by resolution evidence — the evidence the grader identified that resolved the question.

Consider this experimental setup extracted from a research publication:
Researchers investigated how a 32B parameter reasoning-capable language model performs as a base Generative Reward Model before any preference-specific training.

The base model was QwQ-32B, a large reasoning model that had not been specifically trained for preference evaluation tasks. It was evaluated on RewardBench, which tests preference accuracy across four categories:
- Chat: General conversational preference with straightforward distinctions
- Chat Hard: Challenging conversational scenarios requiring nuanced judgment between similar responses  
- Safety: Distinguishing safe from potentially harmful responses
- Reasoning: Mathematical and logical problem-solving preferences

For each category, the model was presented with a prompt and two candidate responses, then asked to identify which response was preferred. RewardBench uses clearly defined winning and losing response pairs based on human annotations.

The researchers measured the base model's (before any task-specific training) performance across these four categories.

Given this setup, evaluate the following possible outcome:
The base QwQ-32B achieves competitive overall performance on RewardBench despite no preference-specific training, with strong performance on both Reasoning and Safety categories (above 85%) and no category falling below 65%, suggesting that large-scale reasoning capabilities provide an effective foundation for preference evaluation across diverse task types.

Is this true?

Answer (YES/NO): YES